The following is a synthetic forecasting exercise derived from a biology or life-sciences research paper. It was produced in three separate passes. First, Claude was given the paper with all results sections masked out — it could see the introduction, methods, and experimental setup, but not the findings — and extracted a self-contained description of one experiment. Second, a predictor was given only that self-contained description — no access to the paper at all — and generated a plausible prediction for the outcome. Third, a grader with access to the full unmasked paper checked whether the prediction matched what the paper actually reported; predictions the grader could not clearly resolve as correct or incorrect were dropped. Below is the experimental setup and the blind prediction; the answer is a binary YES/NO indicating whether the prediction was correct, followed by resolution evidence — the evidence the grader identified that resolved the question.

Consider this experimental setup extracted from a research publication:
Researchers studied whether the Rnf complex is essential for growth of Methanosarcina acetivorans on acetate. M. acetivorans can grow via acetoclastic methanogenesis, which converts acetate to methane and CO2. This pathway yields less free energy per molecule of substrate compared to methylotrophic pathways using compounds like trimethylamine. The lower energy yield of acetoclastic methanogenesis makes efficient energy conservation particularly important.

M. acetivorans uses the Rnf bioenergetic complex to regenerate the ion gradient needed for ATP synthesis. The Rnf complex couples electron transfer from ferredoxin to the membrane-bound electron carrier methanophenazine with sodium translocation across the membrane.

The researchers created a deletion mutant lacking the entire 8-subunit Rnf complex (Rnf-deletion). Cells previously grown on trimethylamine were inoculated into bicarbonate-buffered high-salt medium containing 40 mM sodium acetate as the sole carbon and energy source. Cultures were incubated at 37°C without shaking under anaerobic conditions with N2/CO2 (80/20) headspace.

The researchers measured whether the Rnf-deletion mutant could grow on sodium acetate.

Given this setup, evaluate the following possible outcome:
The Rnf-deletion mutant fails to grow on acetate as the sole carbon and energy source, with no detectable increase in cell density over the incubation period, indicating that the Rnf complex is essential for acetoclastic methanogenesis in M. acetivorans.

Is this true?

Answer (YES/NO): YES